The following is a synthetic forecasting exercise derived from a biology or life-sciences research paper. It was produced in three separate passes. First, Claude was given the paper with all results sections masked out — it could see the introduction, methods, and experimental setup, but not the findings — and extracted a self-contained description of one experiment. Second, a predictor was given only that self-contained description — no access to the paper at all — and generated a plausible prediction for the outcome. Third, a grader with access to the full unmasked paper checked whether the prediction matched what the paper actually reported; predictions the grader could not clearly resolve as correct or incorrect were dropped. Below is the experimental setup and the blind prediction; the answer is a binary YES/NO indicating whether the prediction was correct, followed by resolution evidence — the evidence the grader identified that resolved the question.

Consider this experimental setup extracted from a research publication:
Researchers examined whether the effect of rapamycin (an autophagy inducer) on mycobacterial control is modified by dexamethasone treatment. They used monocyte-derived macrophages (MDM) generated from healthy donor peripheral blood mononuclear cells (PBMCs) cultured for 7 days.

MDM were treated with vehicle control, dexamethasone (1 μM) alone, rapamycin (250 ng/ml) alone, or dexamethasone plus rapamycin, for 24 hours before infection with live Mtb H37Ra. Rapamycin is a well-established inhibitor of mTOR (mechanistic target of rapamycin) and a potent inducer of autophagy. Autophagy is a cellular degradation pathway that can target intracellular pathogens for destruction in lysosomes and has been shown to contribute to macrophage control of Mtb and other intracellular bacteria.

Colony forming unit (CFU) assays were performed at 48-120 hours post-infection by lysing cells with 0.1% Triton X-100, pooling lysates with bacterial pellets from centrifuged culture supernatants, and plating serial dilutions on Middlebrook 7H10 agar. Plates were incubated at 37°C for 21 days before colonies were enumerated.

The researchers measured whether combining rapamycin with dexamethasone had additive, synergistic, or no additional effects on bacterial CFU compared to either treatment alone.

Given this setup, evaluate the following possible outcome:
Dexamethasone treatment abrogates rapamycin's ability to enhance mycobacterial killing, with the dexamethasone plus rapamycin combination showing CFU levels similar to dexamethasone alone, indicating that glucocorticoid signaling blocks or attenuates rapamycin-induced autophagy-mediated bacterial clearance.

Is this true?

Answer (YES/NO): NO